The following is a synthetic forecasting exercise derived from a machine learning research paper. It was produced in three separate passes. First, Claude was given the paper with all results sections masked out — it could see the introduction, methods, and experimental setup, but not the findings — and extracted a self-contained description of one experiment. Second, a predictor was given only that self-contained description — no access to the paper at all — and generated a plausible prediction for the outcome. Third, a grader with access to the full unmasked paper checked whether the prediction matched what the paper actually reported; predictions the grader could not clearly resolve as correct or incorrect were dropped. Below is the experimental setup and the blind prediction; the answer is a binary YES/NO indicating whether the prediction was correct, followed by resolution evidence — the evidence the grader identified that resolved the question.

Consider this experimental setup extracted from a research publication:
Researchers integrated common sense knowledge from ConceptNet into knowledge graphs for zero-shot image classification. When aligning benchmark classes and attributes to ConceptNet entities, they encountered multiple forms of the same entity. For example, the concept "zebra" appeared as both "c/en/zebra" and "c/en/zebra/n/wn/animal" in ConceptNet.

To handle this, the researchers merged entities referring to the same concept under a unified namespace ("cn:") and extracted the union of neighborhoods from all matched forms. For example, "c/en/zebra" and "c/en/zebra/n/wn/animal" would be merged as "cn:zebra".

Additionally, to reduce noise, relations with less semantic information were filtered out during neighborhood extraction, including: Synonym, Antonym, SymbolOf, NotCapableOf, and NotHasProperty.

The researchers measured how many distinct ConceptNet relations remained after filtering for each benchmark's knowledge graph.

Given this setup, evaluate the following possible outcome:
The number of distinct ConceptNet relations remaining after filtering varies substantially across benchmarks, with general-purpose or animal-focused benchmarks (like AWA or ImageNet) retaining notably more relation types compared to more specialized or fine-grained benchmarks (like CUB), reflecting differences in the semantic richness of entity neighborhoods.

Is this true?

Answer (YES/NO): NO